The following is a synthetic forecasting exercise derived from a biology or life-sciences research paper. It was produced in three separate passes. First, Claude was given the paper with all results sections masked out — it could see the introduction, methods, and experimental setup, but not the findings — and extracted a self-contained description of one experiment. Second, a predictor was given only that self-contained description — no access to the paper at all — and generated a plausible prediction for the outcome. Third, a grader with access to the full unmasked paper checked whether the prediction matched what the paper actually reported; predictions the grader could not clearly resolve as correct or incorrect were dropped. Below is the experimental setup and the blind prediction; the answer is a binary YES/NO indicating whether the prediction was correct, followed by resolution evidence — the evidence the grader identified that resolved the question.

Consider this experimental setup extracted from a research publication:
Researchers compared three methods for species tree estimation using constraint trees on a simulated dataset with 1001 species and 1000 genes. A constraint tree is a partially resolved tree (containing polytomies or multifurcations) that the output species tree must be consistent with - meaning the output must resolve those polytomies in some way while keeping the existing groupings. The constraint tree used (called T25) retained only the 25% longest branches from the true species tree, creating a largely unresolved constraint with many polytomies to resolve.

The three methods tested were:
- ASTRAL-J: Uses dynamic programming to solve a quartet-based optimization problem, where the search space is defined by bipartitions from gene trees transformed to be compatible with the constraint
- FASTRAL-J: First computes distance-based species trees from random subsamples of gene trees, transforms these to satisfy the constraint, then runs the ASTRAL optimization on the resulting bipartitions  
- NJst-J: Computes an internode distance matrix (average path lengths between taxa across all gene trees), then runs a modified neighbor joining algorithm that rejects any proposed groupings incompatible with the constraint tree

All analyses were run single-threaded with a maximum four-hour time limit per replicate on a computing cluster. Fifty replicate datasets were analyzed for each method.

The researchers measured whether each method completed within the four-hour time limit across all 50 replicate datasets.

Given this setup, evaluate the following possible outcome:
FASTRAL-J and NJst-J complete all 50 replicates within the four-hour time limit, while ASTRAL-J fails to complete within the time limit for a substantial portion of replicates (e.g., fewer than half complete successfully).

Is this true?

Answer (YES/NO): NO